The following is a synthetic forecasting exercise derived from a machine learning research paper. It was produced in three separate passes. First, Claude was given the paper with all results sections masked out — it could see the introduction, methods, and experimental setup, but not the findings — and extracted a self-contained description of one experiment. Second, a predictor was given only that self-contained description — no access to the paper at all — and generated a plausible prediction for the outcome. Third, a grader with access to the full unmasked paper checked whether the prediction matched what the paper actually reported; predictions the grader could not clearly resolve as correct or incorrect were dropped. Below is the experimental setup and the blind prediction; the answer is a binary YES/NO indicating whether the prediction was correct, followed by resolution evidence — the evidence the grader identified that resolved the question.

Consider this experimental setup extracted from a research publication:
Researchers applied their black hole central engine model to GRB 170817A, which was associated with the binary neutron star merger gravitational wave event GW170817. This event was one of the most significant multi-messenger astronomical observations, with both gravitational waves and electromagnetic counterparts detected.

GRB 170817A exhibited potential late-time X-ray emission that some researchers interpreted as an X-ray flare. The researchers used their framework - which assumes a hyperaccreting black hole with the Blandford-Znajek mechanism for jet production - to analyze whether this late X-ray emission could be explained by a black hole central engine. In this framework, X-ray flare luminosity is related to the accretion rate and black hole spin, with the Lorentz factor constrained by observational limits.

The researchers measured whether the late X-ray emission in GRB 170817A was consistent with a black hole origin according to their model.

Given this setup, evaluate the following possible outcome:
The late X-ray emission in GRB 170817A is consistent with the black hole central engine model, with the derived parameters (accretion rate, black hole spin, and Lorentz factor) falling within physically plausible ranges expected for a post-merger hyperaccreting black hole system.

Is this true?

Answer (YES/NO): NO